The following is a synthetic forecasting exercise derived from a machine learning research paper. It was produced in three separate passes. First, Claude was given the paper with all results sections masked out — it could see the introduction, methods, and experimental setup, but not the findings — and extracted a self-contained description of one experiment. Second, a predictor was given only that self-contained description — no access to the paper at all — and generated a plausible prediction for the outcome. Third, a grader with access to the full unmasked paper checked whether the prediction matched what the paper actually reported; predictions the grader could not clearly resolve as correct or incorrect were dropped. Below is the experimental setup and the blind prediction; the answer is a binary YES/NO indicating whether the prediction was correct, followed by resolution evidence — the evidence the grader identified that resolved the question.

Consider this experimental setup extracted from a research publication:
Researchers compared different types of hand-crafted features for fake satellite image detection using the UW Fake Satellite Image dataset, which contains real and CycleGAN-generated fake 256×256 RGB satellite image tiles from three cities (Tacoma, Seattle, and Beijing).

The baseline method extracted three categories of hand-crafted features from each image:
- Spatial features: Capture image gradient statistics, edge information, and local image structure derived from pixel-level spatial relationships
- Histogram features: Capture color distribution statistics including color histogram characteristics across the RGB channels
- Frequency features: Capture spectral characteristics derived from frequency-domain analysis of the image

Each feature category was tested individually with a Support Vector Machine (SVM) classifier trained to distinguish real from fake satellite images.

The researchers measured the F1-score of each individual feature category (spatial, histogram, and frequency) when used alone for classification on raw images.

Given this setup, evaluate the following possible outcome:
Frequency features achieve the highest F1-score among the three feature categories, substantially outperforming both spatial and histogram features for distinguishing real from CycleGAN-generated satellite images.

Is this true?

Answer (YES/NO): NO